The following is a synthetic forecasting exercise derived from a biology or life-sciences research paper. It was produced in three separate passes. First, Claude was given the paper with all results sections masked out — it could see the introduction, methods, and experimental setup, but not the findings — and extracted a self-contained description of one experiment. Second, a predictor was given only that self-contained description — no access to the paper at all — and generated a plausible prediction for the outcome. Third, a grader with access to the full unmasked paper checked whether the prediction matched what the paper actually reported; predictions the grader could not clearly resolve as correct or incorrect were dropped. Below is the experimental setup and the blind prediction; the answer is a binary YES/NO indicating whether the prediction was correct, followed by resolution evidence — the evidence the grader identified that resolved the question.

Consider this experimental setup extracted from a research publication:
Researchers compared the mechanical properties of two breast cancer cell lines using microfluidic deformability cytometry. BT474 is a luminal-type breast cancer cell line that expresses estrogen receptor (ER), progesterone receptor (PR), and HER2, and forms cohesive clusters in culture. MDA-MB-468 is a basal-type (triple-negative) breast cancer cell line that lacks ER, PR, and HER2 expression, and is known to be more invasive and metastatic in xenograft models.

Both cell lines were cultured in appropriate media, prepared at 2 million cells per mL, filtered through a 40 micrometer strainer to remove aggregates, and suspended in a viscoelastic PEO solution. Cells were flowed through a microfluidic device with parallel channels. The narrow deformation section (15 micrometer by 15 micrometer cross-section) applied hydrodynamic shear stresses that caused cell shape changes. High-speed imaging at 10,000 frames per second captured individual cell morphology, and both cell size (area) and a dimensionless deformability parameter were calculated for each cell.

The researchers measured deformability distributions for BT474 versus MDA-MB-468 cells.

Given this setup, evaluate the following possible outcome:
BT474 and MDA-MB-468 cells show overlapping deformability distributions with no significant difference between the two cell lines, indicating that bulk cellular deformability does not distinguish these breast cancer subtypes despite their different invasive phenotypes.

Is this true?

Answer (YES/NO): YES